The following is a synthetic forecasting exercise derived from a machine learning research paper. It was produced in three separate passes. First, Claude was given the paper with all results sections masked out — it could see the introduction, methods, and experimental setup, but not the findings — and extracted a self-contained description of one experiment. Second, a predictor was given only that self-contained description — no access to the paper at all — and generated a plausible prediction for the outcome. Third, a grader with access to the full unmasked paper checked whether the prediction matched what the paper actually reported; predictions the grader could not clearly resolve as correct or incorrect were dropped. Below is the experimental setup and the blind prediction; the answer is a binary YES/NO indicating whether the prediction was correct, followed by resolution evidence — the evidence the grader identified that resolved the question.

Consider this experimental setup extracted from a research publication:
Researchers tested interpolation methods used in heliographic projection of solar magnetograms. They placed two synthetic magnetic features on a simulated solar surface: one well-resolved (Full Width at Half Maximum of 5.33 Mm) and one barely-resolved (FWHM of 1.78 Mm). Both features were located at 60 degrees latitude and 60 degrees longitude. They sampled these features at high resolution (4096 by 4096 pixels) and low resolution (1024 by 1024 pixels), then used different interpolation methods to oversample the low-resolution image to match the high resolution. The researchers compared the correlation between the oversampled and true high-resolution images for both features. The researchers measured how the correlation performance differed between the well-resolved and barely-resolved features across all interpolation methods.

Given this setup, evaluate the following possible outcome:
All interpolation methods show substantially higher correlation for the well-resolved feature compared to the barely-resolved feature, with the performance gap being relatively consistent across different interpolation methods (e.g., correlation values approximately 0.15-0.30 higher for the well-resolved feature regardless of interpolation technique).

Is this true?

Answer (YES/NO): NO